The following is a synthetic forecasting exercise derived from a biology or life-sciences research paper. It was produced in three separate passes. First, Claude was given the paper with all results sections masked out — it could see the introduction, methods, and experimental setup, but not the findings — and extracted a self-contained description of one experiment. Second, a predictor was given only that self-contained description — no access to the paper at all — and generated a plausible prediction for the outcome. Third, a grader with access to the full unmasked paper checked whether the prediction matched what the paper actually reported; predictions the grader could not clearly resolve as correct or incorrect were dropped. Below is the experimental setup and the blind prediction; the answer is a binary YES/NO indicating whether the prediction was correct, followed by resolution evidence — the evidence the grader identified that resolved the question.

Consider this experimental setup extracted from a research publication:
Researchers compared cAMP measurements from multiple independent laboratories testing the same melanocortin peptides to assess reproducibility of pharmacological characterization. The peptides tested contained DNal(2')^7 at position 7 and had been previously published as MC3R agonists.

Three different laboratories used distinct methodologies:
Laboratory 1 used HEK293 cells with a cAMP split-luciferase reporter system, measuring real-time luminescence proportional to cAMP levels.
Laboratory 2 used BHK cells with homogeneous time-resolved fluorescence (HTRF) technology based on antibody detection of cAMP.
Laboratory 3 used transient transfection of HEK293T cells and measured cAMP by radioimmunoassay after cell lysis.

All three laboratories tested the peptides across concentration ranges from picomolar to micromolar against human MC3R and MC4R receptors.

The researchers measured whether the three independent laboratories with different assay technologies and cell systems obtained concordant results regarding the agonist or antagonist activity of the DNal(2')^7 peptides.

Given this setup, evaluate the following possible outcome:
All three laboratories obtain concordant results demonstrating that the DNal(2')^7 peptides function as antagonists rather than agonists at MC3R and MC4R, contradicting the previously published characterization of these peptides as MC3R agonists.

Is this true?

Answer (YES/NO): YES